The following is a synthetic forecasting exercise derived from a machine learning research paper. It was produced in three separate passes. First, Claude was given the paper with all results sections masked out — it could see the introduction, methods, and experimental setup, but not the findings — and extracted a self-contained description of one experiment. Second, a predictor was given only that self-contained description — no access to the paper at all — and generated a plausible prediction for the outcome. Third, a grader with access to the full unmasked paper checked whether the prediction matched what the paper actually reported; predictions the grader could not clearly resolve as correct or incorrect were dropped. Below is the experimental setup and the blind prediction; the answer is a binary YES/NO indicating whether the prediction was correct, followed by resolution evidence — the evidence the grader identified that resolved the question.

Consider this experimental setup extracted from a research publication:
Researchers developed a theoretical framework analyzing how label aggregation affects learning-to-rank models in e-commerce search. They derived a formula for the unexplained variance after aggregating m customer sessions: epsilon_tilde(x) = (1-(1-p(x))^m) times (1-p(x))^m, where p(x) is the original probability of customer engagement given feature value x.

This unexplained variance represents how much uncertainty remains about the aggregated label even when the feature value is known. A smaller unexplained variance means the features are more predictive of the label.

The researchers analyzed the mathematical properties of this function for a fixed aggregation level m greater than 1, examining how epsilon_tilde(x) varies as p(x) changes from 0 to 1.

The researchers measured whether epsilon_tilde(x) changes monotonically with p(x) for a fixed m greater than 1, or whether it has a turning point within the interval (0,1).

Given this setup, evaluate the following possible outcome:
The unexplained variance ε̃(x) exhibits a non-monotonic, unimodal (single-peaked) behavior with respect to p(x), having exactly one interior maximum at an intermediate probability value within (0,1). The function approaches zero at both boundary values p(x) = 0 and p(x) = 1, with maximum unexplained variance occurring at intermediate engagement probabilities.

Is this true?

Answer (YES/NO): YES